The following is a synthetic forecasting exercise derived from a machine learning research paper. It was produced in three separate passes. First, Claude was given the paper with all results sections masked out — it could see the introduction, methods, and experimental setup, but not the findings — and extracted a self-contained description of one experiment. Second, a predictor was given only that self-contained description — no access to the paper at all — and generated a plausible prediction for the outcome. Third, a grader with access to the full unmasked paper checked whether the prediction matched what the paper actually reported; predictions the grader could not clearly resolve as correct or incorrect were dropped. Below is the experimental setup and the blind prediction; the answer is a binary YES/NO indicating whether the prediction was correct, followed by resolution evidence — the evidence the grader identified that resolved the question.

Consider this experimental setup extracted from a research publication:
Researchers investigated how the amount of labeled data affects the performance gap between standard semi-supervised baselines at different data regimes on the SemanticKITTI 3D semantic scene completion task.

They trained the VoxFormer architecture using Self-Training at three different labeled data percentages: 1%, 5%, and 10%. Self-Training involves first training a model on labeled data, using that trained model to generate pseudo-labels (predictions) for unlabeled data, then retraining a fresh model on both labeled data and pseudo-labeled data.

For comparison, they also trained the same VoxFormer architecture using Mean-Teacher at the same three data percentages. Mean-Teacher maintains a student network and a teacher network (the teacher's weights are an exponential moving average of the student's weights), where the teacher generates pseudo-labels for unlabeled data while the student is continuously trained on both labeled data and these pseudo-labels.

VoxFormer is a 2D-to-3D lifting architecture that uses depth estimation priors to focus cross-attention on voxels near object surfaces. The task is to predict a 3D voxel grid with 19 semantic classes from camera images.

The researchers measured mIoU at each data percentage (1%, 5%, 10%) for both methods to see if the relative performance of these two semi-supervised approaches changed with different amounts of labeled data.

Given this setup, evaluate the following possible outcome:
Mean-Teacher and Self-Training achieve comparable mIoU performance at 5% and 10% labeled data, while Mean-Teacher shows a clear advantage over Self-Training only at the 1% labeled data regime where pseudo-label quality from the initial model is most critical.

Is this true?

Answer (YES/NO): NO